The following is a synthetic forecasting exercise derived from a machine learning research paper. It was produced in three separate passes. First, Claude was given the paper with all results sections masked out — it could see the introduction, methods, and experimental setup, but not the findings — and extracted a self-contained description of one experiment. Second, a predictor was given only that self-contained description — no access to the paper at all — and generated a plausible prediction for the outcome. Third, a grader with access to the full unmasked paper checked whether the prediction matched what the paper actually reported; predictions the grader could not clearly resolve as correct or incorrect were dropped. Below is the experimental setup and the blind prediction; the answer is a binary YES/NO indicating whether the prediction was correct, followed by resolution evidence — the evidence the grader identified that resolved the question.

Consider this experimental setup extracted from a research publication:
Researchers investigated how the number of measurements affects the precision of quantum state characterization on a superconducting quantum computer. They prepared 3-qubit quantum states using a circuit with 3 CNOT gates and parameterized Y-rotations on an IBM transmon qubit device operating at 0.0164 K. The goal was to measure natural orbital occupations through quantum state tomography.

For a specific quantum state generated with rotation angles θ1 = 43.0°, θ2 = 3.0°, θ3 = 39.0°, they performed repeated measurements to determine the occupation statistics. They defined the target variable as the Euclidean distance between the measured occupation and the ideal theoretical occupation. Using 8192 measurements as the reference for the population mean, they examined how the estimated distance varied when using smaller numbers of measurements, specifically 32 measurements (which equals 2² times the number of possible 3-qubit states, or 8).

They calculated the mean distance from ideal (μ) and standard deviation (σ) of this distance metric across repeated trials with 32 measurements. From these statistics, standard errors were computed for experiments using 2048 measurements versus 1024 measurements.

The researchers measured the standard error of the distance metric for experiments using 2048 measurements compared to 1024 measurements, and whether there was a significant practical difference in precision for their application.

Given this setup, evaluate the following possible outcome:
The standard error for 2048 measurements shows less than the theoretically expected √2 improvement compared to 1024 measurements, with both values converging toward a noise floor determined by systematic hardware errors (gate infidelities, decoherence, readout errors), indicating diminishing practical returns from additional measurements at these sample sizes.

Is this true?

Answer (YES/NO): NO